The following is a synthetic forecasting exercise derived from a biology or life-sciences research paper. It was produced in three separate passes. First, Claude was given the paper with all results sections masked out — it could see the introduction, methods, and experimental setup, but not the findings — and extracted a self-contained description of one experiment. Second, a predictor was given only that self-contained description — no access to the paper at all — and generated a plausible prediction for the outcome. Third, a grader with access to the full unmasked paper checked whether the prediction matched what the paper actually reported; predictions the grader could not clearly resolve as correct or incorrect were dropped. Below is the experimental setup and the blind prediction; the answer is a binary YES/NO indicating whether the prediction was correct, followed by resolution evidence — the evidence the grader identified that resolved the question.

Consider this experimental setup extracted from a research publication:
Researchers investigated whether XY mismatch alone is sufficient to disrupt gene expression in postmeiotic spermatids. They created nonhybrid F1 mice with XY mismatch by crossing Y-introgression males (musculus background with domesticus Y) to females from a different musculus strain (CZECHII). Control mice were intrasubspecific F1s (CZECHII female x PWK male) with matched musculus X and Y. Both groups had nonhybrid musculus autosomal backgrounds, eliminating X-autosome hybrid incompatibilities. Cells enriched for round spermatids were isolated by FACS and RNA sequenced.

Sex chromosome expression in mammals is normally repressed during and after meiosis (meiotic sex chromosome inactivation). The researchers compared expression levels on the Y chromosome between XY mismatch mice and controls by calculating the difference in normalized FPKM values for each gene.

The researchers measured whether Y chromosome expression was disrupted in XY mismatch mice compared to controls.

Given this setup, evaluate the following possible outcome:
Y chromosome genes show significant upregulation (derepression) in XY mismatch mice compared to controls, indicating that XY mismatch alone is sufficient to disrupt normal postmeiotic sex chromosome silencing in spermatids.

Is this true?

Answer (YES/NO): NO